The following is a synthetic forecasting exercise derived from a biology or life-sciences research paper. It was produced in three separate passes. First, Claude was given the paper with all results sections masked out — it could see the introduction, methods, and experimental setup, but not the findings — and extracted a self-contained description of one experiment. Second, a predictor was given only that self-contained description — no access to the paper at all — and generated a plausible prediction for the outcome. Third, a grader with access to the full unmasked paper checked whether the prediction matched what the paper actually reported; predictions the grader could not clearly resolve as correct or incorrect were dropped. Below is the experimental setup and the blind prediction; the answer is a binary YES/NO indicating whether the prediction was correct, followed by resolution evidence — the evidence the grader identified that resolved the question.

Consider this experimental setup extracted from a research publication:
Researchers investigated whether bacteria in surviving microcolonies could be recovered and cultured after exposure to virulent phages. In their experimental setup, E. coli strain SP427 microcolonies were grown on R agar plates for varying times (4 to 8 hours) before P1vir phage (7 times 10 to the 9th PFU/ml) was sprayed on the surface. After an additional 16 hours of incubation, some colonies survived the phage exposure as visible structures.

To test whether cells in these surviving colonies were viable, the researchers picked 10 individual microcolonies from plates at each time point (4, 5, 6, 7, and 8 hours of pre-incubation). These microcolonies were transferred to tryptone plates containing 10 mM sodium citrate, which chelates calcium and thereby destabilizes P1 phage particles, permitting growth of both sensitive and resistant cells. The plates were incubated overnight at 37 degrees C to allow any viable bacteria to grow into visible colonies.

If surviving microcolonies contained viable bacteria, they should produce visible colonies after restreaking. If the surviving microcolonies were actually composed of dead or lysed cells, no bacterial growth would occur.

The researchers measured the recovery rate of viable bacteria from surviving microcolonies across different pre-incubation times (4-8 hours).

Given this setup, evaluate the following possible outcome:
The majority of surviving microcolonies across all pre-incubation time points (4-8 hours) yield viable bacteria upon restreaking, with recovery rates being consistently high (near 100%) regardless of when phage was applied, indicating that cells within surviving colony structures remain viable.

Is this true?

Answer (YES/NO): NO